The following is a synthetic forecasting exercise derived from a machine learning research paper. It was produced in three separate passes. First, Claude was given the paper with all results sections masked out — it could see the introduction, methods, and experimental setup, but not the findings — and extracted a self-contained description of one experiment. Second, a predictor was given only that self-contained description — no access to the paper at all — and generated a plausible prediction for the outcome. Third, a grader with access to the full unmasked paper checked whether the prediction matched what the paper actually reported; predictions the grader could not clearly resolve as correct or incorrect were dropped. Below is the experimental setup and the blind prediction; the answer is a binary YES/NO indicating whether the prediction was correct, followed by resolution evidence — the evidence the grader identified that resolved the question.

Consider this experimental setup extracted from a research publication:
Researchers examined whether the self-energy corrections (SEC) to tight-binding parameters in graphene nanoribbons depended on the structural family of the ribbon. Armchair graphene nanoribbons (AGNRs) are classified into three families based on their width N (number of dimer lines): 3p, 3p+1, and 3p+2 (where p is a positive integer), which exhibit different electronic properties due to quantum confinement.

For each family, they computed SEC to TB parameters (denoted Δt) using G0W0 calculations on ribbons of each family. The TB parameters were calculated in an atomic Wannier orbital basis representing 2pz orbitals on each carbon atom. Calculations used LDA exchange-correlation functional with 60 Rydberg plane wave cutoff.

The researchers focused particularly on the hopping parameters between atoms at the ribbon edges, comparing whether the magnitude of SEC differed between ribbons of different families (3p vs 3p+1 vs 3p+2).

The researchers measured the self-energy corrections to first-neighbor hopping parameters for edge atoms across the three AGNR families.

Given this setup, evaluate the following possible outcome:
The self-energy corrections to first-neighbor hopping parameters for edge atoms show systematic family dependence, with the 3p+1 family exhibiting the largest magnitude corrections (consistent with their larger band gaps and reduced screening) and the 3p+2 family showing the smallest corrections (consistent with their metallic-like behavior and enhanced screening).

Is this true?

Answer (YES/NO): NO